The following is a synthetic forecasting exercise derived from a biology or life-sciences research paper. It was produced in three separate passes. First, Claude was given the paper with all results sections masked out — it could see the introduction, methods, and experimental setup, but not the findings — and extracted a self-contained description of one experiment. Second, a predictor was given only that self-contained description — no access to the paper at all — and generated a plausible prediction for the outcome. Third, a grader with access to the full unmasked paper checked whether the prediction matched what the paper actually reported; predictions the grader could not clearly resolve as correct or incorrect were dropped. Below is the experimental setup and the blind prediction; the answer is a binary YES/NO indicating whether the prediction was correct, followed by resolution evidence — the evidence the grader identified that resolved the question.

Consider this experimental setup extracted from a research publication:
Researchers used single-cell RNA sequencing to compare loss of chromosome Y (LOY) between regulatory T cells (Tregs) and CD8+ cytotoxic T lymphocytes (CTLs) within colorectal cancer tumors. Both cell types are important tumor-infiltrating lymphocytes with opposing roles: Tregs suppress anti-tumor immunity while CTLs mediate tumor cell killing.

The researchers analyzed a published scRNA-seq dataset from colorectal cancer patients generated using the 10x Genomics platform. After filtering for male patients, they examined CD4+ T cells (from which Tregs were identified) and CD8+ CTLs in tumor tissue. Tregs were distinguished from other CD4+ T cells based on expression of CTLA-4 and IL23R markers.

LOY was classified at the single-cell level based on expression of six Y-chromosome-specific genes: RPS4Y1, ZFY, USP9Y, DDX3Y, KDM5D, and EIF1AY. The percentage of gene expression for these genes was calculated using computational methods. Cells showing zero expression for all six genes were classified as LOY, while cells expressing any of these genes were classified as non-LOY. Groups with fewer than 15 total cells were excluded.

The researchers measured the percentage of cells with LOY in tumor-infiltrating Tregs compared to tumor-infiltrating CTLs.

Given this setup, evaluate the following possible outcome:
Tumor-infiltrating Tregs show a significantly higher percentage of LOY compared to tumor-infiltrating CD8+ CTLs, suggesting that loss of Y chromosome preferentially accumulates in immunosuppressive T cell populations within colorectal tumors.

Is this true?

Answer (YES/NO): YES